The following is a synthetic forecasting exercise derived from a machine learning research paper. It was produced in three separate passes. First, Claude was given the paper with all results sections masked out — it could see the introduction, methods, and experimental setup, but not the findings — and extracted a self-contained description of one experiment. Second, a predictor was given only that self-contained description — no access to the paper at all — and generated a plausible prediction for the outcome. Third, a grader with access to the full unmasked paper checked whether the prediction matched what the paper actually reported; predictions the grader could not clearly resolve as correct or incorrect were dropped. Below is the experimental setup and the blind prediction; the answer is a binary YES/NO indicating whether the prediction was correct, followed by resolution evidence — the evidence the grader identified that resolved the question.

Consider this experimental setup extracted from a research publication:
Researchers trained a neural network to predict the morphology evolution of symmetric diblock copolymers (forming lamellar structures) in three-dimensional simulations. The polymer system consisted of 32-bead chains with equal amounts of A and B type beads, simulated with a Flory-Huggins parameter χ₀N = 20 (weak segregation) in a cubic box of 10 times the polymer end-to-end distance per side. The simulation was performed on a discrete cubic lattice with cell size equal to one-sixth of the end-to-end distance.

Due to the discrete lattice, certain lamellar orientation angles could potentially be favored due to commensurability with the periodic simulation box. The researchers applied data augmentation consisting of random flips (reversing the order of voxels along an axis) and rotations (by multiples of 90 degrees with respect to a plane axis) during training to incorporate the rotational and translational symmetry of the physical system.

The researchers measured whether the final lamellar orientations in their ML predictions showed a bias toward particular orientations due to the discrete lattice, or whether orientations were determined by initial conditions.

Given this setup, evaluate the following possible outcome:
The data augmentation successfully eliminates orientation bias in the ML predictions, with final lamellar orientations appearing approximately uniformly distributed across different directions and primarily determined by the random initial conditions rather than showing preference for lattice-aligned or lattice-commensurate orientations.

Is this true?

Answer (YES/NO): YES